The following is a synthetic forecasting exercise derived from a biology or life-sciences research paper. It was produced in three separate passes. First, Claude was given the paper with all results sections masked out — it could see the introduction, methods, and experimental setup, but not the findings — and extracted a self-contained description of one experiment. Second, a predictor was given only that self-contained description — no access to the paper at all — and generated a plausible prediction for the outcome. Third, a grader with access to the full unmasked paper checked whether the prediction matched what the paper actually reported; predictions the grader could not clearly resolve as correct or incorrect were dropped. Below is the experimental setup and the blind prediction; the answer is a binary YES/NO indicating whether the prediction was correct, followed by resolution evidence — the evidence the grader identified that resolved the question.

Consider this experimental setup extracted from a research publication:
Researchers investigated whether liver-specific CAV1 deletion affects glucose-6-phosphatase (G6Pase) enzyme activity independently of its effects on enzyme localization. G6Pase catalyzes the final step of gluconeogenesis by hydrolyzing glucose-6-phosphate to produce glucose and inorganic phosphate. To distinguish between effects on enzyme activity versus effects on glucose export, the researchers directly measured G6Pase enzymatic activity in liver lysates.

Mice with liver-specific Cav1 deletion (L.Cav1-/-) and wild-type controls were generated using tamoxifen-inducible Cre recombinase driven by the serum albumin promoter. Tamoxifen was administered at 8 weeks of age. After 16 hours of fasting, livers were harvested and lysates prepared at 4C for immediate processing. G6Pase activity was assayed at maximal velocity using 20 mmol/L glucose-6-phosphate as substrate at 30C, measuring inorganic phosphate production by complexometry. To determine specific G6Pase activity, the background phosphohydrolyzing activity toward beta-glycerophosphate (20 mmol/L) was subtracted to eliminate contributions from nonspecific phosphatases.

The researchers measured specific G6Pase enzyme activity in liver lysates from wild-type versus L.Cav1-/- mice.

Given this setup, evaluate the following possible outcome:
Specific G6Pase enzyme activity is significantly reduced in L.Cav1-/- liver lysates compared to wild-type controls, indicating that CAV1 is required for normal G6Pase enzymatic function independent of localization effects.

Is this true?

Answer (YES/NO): NO